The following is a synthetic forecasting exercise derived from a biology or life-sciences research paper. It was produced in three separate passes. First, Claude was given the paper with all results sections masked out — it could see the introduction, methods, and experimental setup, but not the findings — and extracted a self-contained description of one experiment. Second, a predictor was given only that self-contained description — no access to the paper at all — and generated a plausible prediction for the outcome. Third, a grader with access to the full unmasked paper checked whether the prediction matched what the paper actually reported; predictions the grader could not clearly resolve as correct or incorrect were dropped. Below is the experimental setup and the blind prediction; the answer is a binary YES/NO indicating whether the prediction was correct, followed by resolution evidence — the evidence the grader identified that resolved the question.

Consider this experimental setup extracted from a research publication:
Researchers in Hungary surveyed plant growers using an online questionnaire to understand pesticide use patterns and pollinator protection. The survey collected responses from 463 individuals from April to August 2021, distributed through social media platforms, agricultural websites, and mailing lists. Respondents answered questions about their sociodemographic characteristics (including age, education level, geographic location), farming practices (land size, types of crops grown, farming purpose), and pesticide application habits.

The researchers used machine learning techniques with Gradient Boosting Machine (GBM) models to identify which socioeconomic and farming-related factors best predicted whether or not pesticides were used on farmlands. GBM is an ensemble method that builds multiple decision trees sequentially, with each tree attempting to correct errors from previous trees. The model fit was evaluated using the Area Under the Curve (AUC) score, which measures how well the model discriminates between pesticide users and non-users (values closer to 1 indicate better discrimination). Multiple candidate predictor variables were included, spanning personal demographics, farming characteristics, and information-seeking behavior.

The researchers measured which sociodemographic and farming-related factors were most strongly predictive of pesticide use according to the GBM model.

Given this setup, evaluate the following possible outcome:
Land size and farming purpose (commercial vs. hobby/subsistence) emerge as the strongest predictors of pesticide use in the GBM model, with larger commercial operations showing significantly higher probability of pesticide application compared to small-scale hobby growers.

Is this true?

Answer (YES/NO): NO